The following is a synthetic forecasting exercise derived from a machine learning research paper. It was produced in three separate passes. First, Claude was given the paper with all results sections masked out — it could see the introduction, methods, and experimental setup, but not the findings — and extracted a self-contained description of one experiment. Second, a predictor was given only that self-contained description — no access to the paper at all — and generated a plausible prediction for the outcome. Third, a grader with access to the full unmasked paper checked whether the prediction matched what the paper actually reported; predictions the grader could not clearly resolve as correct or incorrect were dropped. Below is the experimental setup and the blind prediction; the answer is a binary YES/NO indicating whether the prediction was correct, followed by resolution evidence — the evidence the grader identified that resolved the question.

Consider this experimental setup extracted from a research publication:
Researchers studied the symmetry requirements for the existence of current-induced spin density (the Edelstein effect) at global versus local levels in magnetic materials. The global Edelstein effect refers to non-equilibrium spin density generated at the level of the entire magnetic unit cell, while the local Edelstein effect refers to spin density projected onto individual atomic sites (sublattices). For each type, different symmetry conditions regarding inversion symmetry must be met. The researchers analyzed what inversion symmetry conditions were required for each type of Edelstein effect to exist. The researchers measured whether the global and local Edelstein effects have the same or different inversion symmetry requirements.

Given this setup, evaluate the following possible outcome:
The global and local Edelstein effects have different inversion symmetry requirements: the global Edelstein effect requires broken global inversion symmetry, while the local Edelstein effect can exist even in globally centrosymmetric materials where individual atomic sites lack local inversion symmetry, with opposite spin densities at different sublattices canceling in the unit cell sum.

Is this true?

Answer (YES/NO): YES